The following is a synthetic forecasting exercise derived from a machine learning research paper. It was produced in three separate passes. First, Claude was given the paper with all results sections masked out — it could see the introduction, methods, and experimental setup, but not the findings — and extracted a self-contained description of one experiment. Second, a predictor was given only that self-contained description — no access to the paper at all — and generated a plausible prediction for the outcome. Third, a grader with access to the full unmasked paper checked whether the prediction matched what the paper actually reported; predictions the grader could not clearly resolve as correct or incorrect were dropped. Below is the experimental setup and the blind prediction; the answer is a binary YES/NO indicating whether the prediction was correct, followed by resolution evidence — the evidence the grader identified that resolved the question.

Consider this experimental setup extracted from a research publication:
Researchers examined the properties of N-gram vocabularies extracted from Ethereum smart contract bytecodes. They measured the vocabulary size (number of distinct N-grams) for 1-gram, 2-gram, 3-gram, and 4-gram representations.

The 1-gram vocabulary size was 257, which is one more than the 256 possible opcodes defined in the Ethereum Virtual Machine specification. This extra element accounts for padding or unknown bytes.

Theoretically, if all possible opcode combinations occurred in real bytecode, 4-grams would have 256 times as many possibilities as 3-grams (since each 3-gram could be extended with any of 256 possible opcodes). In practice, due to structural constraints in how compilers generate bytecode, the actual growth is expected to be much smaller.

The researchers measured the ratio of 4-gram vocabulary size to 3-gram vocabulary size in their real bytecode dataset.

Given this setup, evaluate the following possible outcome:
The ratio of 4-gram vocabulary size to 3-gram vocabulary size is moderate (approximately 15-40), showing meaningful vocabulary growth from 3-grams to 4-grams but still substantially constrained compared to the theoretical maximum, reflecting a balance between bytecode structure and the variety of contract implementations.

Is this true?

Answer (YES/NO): NO